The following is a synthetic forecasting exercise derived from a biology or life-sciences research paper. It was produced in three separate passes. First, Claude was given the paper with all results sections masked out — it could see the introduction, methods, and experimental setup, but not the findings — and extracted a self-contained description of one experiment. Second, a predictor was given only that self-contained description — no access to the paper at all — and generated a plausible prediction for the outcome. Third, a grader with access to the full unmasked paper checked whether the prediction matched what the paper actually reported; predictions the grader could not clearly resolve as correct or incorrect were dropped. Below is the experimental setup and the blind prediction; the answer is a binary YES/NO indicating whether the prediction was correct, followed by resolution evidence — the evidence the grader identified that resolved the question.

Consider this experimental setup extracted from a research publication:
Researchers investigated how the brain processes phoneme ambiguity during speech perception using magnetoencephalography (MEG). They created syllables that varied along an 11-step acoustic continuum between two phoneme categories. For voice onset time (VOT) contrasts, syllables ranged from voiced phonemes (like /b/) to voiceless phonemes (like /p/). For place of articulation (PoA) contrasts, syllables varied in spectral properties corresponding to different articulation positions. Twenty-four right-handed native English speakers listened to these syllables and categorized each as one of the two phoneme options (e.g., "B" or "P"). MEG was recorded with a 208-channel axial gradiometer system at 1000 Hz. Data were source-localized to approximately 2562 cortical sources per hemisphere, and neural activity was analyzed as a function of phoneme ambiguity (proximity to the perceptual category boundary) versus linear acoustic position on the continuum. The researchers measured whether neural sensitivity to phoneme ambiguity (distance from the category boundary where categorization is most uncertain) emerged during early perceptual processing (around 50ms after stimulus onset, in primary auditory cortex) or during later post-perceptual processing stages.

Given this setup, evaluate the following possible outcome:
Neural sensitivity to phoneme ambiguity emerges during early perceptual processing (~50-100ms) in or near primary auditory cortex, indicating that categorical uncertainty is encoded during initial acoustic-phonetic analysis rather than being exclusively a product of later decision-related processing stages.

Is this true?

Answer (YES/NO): YES